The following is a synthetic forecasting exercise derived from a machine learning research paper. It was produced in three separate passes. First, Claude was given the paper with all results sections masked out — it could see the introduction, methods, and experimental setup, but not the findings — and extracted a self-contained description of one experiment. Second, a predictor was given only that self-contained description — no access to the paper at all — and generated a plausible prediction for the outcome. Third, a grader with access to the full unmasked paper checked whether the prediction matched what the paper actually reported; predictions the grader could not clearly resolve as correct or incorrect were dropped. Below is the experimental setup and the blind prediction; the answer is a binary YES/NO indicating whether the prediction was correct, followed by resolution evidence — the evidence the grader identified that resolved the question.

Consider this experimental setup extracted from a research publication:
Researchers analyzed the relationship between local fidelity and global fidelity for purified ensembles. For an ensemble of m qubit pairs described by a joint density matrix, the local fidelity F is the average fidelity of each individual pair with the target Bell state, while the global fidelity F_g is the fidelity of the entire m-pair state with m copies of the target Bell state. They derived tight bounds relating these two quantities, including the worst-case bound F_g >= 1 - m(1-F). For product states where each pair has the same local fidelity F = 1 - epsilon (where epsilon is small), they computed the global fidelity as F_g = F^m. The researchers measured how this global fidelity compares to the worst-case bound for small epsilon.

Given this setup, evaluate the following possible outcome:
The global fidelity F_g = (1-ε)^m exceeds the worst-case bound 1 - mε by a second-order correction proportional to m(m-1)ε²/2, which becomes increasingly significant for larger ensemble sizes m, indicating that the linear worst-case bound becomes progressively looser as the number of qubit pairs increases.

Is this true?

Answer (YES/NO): NO